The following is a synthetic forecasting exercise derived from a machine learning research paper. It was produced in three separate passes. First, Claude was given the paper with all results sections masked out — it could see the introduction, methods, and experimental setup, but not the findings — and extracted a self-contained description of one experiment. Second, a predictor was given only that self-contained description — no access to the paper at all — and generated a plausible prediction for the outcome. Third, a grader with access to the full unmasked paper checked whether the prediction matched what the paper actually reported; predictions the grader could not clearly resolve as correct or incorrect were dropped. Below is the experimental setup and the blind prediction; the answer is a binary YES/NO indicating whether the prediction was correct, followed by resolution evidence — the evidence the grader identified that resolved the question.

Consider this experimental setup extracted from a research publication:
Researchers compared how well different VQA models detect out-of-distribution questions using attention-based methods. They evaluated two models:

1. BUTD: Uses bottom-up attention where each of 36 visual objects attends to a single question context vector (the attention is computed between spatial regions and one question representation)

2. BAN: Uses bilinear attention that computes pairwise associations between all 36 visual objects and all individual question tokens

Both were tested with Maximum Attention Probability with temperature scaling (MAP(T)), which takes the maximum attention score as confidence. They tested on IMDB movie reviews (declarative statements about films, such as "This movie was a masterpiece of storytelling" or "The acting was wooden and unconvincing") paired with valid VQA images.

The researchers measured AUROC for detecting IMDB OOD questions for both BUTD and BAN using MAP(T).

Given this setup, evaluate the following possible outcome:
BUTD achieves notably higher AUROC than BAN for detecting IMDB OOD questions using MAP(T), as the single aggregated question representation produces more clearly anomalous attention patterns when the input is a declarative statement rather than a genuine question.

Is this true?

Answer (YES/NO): NO